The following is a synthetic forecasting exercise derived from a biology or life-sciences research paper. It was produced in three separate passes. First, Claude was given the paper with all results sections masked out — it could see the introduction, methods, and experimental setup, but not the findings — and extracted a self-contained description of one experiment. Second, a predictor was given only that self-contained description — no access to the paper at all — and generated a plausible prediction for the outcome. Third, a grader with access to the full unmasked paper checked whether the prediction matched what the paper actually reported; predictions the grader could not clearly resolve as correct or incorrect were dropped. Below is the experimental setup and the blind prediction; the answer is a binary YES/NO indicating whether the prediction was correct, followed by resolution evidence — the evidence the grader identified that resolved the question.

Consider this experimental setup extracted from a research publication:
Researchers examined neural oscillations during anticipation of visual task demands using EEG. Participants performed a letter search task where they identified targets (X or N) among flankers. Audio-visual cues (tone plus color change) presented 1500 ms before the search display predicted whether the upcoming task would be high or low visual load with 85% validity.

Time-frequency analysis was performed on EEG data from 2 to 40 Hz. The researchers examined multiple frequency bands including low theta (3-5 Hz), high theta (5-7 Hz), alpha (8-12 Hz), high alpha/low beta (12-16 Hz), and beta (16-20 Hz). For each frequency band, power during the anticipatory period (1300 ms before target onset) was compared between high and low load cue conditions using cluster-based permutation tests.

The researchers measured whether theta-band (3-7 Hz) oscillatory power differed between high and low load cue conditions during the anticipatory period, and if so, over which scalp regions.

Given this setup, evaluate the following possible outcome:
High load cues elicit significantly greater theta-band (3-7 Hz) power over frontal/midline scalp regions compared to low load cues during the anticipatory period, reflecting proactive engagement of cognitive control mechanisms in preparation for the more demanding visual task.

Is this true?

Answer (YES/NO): NO